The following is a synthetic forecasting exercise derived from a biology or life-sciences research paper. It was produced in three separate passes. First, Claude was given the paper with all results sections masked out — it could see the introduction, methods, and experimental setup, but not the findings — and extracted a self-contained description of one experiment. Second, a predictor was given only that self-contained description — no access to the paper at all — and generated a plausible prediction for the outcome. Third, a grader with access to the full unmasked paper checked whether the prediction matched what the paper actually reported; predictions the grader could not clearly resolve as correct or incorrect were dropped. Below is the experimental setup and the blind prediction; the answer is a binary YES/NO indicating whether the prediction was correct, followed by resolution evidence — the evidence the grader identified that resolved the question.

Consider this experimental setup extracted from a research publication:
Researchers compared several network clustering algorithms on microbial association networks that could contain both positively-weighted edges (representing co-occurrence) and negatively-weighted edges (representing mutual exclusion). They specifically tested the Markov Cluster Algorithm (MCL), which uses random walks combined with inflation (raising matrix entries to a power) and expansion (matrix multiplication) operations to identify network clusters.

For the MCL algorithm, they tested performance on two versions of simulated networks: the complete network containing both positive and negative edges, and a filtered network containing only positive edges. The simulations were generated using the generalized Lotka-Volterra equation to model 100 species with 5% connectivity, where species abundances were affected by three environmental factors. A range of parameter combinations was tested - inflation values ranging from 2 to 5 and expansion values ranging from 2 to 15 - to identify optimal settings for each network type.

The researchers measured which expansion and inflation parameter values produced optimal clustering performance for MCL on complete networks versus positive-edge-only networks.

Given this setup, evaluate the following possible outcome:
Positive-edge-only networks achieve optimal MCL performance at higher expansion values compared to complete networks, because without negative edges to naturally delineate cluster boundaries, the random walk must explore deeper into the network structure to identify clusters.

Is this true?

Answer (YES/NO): NO